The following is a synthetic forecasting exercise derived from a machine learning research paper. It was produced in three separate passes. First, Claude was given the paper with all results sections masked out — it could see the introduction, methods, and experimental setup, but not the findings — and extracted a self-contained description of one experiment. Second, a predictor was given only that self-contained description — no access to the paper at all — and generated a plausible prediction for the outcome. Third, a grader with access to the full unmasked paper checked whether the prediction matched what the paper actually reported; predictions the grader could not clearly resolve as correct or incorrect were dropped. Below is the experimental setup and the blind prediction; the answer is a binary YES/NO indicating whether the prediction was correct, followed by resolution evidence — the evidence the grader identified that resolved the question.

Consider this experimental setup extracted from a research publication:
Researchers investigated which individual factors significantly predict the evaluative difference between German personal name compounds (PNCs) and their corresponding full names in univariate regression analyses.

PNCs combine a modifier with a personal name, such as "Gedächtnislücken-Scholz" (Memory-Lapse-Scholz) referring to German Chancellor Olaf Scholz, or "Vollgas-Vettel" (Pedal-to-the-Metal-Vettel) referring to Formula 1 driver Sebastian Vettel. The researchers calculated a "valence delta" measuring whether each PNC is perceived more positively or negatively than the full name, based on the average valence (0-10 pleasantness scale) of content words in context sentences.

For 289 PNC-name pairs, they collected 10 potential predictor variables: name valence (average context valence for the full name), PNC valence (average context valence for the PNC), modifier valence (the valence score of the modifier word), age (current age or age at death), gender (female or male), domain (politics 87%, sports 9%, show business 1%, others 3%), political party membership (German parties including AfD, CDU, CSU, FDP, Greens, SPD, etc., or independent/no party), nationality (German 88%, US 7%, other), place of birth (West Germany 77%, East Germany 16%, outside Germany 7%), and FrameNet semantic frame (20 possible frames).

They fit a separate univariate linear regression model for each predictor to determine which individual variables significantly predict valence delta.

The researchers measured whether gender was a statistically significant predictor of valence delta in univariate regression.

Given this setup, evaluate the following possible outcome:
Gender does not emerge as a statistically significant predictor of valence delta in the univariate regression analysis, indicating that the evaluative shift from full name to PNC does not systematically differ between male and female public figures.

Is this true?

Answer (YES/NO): YES